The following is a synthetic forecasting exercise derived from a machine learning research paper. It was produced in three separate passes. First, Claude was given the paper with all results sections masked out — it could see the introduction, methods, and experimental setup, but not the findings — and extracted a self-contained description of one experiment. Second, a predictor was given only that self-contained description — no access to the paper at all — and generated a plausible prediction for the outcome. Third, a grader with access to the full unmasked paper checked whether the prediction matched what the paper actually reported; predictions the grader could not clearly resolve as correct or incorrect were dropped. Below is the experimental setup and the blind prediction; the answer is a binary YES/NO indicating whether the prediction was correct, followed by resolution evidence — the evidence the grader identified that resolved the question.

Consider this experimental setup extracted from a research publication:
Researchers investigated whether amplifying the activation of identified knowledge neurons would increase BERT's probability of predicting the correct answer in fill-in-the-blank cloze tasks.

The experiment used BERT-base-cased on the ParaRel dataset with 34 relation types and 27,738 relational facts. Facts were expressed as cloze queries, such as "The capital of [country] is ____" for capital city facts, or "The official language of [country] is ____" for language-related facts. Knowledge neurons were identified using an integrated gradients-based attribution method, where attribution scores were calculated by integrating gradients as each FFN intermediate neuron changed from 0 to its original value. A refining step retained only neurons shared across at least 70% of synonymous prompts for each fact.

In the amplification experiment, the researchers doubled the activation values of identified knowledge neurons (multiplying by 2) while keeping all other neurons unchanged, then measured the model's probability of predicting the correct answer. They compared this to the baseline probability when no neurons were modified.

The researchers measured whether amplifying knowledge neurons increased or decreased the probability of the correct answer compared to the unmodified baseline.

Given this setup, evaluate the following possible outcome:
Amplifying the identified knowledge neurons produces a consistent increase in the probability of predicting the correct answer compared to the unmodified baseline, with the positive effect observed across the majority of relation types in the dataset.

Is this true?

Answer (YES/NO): YES